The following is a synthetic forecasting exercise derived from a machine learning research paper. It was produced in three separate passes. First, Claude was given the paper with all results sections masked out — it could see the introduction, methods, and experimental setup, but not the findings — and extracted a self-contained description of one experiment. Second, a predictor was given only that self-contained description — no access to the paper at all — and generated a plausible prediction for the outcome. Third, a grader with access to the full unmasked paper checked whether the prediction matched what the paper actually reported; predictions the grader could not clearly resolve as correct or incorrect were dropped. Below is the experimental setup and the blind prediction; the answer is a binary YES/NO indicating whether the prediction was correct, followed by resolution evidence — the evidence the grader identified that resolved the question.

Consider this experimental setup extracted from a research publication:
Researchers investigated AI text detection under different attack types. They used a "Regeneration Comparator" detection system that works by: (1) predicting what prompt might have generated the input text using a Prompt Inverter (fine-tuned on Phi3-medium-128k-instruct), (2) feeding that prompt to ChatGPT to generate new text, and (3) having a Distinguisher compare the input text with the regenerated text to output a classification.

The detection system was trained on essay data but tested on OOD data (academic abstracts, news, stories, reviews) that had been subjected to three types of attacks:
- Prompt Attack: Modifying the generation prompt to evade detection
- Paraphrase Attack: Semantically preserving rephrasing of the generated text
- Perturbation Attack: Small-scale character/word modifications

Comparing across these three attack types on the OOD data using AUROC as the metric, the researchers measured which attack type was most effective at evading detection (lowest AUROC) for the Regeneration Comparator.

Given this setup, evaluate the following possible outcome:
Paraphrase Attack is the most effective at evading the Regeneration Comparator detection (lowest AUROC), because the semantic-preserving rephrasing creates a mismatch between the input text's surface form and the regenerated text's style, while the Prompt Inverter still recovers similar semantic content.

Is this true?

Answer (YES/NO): NO